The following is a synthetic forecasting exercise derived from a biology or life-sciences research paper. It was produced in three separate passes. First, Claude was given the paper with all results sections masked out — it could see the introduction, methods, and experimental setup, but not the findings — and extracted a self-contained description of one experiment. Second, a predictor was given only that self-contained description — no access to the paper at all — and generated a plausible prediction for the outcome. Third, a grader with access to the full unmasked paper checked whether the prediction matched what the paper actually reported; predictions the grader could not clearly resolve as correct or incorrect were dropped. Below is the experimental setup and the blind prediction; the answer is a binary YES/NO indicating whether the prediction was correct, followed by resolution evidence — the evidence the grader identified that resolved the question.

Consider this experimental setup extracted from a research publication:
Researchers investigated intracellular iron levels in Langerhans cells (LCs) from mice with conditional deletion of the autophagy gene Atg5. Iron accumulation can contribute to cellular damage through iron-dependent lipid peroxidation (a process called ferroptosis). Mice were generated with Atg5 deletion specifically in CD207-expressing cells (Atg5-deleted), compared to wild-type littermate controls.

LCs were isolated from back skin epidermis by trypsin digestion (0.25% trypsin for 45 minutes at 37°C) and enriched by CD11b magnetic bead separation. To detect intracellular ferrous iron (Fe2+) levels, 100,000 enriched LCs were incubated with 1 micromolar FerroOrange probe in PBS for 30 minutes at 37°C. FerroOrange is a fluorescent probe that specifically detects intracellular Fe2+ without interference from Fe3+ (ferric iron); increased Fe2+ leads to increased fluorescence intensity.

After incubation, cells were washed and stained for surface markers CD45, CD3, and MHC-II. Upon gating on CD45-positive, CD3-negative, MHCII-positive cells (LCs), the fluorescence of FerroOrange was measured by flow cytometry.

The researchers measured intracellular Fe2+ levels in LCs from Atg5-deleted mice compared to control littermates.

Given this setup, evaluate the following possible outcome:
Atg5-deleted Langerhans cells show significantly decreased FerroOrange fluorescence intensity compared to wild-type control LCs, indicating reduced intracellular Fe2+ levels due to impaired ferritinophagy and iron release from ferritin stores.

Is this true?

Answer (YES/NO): NO